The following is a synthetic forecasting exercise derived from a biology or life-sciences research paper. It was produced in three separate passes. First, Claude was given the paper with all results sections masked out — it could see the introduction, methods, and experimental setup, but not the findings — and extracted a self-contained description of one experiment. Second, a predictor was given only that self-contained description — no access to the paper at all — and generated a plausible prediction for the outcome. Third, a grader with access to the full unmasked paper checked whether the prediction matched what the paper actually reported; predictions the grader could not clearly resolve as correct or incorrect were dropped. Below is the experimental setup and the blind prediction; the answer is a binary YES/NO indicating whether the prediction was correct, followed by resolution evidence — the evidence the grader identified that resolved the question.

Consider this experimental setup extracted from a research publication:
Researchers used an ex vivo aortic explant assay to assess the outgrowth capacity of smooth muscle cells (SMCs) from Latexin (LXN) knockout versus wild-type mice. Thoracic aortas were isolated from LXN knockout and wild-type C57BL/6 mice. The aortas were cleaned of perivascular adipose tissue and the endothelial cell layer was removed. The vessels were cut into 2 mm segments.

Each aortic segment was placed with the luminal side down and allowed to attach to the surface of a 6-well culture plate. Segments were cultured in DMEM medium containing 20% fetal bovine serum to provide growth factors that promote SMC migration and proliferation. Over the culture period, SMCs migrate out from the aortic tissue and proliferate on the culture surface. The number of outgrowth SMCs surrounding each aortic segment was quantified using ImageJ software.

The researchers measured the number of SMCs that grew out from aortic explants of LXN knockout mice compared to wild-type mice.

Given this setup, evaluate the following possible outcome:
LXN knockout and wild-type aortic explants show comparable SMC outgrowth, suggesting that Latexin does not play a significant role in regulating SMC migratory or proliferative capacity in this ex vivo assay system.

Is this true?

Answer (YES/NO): NO